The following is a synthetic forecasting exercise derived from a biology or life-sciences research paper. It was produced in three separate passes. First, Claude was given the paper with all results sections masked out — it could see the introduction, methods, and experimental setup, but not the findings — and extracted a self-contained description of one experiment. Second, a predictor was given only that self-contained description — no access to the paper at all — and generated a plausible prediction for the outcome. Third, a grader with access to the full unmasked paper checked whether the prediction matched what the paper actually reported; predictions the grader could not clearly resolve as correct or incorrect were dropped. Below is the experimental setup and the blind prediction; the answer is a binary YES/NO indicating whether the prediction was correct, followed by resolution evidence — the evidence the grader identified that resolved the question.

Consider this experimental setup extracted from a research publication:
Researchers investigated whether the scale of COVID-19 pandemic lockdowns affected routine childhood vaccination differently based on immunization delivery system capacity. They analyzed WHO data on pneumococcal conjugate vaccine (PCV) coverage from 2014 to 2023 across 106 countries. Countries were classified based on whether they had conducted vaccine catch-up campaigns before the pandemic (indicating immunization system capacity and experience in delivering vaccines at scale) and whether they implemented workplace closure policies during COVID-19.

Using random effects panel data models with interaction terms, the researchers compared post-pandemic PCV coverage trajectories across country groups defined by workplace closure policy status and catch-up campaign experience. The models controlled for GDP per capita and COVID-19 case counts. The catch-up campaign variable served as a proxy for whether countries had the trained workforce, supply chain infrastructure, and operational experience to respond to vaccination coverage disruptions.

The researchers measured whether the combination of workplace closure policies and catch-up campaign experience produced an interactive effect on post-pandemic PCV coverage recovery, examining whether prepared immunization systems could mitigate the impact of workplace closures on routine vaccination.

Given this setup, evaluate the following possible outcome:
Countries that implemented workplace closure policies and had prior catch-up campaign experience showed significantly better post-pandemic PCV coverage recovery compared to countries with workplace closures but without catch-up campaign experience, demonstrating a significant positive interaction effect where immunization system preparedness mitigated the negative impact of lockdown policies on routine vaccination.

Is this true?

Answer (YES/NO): NO